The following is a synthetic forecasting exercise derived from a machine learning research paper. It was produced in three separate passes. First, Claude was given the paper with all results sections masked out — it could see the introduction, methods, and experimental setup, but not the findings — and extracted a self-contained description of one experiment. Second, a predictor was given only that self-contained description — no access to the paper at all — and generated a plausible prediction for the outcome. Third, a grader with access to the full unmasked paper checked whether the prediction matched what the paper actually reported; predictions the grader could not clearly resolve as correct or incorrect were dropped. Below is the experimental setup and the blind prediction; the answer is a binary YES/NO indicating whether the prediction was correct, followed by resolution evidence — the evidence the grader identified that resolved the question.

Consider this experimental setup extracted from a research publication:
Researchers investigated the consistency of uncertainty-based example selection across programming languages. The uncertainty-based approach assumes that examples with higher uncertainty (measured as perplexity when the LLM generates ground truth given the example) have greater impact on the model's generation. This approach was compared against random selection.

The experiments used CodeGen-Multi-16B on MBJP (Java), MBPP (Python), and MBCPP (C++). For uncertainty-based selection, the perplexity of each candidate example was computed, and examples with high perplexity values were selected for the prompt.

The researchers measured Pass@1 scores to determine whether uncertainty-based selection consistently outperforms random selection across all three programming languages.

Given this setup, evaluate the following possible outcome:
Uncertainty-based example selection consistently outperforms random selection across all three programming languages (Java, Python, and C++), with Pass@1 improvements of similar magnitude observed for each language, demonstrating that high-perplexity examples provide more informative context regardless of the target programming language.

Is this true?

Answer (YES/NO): NO